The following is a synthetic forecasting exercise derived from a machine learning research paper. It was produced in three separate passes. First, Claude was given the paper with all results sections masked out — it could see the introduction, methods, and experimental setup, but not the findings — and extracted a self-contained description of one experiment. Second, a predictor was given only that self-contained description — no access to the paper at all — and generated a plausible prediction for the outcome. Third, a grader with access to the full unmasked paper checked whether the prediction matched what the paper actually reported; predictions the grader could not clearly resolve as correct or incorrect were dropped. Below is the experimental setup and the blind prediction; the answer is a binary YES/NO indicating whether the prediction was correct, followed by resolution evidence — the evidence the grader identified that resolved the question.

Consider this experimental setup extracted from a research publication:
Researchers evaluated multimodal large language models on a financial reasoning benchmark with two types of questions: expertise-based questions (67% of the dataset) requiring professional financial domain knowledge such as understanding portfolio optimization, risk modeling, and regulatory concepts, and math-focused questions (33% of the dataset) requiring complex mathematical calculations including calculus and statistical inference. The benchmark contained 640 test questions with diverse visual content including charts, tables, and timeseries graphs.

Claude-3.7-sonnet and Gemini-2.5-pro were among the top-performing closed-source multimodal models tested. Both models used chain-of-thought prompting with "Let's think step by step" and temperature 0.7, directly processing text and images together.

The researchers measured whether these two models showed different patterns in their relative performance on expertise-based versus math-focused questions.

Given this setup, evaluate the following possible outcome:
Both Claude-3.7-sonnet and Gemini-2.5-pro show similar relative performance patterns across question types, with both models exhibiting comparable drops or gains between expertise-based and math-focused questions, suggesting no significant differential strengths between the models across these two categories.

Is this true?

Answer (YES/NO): NO